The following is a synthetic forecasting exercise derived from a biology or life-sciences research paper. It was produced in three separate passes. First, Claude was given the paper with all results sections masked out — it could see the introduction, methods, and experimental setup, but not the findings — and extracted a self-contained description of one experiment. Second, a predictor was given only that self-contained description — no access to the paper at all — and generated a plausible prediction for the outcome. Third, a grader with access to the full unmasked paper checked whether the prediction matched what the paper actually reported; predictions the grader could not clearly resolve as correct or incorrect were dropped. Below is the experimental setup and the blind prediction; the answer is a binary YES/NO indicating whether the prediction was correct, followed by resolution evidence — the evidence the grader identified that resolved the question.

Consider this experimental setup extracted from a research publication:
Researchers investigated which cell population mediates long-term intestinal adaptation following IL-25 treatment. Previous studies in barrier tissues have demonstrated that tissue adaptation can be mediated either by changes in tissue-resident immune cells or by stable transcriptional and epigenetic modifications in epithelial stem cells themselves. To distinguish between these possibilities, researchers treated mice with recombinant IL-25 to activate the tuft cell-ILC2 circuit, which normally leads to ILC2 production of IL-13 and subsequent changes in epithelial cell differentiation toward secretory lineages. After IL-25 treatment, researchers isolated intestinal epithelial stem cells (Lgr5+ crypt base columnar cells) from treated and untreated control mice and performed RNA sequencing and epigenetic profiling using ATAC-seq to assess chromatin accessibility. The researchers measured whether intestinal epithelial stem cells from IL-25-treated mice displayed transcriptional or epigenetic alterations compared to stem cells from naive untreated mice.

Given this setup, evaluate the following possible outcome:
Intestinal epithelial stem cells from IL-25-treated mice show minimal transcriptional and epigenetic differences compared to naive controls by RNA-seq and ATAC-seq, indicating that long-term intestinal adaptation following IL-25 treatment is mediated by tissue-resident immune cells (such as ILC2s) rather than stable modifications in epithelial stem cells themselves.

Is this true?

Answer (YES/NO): YES